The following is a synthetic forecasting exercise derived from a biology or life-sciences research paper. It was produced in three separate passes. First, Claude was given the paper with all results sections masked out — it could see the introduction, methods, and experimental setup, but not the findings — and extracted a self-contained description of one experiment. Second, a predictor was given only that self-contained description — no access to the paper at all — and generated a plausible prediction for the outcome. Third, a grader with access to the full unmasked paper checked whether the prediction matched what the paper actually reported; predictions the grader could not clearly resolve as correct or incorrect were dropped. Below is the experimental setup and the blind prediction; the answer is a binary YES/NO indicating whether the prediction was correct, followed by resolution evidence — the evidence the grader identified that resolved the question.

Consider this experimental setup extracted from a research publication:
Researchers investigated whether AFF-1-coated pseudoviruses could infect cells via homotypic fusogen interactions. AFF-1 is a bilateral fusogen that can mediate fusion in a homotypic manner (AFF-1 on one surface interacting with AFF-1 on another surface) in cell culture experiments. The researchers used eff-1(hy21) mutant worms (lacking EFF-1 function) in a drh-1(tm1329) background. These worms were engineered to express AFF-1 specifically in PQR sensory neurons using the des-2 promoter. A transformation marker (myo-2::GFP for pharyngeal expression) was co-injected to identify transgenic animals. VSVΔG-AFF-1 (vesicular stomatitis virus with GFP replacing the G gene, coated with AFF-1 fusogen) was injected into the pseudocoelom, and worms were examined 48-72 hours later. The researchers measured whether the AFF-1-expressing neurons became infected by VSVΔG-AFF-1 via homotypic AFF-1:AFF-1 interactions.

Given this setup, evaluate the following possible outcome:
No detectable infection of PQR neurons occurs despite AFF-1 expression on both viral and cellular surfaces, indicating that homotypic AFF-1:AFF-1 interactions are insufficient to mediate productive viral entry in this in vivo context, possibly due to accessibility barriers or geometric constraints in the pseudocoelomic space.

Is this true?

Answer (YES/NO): YES